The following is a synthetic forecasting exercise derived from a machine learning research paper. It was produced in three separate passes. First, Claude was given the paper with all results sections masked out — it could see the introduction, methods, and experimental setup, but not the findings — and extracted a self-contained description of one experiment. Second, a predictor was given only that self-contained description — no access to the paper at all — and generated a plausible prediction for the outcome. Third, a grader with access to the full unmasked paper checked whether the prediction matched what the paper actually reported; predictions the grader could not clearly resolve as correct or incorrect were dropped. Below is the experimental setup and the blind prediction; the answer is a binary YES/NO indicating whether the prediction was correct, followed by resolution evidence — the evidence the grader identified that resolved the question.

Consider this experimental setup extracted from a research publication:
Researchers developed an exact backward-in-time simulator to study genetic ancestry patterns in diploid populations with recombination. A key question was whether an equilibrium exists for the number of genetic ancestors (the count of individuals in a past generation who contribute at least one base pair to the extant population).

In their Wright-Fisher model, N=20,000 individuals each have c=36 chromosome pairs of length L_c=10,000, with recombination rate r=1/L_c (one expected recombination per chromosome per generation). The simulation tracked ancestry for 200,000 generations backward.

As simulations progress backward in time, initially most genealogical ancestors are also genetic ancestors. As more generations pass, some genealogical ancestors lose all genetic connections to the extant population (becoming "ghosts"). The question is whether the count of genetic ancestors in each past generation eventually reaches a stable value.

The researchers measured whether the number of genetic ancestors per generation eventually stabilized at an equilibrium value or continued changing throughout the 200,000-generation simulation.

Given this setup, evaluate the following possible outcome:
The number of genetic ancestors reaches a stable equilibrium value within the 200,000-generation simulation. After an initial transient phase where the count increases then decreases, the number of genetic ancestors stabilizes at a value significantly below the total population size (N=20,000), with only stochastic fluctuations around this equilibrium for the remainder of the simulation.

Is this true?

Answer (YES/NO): YES